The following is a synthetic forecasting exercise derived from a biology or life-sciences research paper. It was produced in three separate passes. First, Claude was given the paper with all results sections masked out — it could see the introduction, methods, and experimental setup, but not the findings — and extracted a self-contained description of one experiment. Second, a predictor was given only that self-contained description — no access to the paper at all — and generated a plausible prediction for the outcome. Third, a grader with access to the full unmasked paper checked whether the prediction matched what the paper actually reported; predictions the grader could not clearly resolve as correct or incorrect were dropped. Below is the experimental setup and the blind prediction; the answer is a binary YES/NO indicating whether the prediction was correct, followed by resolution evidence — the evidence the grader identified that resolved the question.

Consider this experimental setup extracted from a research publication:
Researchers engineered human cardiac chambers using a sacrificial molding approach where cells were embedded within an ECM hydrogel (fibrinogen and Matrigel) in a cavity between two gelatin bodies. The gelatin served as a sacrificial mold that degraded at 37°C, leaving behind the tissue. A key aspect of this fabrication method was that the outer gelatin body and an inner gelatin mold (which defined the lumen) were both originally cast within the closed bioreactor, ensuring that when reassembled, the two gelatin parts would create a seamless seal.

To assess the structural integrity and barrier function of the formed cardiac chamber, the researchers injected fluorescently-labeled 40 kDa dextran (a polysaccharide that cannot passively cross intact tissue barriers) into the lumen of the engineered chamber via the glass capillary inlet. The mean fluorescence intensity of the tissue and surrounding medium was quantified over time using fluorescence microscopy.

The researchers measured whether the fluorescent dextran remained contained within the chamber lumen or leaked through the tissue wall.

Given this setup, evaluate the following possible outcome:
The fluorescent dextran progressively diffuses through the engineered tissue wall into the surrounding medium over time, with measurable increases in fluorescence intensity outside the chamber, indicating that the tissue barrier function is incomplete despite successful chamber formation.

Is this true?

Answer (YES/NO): NO